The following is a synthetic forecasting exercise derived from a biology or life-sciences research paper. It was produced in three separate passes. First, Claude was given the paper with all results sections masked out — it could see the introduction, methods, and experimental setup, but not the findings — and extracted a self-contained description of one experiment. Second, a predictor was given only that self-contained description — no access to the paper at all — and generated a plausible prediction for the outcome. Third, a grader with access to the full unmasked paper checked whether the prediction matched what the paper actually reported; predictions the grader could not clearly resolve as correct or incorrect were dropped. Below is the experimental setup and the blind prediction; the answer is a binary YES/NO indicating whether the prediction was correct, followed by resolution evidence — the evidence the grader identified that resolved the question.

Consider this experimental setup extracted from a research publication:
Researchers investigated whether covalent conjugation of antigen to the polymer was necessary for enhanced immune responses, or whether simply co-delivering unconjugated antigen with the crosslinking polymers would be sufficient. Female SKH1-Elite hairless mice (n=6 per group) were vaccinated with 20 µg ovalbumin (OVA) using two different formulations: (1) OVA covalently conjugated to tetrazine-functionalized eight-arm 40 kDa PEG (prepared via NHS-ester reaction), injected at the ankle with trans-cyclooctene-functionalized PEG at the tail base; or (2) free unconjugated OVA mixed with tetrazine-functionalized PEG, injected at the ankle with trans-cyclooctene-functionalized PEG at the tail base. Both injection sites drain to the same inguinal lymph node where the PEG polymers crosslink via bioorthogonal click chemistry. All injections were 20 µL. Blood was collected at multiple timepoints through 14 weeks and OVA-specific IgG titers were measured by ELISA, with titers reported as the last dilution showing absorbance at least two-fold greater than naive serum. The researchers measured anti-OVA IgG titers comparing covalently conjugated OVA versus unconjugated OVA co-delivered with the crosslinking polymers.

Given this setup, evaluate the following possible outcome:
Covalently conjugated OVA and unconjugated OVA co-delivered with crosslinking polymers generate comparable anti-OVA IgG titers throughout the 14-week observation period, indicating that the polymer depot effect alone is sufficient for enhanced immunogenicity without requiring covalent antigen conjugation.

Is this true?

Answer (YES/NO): YES